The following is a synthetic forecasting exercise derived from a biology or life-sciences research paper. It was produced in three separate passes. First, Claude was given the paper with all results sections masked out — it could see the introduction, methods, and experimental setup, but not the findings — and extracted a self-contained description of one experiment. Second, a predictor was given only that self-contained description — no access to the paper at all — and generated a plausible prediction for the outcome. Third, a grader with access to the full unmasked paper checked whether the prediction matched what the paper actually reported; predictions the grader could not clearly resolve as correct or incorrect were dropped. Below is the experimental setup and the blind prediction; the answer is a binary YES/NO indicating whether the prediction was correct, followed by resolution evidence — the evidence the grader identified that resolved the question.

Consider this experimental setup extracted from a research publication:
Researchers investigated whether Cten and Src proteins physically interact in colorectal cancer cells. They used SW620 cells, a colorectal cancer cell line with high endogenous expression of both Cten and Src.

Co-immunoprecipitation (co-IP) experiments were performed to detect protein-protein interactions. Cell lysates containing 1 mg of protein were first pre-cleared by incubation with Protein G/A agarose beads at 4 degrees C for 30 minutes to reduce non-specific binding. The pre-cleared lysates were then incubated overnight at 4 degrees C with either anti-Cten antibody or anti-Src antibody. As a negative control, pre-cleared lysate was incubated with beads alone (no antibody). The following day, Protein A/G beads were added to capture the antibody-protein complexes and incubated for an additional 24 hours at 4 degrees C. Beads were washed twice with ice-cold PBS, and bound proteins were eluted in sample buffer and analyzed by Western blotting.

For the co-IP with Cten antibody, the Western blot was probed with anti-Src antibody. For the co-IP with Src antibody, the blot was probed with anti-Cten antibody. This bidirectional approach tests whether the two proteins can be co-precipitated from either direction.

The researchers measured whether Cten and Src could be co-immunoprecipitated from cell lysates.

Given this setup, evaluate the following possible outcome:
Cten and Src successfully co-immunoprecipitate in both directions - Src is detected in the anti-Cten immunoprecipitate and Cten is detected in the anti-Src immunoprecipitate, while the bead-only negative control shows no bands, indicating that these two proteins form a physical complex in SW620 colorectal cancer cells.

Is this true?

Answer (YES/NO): NO